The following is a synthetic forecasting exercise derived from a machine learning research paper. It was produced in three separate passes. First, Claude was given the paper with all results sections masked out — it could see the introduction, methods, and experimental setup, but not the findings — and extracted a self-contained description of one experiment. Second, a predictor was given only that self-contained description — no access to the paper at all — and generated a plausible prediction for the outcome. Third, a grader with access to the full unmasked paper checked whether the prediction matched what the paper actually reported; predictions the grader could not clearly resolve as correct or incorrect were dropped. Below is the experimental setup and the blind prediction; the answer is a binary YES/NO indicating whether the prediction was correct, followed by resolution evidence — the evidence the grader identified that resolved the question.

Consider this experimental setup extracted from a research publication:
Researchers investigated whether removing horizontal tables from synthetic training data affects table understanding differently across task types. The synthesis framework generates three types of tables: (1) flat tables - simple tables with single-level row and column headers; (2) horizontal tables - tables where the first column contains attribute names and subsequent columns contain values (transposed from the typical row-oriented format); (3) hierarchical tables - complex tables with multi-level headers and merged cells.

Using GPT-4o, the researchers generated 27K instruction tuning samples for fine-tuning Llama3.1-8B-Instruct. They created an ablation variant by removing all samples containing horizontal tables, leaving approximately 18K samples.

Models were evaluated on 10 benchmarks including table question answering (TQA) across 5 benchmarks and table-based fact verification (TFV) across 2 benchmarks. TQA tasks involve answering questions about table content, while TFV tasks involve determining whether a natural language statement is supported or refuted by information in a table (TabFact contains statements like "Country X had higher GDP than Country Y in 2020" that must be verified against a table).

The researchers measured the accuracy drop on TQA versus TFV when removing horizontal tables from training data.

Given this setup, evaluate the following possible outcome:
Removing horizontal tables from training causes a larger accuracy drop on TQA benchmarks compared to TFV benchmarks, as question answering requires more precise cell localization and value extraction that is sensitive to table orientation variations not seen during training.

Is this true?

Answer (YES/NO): NO